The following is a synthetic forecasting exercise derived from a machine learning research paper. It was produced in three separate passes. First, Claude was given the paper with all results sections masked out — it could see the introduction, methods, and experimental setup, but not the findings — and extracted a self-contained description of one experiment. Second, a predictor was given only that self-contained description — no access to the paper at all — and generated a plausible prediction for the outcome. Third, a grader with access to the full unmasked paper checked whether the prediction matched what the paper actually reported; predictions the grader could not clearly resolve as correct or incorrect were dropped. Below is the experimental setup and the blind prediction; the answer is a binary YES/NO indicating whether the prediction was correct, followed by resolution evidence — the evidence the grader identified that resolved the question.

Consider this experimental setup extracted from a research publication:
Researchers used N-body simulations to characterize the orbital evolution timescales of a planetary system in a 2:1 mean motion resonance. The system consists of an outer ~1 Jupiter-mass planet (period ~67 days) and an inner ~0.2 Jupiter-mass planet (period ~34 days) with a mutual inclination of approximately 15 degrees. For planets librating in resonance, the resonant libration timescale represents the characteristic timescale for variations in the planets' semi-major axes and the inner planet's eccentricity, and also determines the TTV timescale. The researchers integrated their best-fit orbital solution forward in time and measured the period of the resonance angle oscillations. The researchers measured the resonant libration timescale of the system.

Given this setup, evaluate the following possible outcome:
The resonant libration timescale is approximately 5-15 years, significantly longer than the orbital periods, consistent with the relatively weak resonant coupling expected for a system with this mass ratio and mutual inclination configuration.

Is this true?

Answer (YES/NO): NO